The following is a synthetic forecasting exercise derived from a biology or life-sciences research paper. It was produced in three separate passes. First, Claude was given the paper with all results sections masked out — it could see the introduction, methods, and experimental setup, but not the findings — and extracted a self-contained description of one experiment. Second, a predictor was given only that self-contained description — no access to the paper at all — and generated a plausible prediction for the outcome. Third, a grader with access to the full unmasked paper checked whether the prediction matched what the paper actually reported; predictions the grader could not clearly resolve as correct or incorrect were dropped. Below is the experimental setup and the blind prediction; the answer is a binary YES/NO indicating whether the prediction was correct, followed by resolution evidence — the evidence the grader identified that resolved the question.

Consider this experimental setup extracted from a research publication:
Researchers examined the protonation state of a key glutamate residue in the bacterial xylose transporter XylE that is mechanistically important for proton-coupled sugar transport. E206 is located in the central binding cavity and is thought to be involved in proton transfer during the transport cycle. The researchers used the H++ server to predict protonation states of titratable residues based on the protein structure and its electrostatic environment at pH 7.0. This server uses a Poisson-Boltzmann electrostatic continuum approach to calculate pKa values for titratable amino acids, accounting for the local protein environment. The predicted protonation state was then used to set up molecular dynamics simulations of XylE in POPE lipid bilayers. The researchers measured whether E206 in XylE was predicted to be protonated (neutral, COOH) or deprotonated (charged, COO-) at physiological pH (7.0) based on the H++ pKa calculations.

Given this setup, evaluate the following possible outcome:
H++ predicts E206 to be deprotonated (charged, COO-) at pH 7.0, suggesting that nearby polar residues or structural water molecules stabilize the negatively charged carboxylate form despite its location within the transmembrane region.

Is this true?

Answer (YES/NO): NO